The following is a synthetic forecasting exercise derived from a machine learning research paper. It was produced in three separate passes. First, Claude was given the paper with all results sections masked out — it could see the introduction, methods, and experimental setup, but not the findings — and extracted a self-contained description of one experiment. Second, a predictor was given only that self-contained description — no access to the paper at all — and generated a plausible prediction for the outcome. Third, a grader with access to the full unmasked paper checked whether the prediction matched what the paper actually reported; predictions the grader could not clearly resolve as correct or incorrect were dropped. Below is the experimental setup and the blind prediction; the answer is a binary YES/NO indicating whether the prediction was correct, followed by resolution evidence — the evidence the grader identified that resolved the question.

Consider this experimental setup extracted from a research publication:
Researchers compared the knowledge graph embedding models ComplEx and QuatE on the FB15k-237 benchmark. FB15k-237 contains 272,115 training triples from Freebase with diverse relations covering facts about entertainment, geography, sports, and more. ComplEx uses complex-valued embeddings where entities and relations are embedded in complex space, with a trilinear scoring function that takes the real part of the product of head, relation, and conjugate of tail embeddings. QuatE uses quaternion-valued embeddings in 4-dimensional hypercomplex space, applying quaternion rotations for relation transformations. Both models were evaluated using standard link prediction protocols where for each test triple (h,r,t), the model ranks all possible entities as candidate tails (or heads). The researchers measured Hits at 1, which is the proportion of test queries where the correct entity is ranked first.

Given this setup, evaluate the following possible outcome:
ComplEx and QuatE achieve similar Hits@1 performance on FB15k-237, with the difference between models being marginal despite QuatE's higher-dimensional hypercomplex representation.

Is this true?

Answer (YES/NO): YES